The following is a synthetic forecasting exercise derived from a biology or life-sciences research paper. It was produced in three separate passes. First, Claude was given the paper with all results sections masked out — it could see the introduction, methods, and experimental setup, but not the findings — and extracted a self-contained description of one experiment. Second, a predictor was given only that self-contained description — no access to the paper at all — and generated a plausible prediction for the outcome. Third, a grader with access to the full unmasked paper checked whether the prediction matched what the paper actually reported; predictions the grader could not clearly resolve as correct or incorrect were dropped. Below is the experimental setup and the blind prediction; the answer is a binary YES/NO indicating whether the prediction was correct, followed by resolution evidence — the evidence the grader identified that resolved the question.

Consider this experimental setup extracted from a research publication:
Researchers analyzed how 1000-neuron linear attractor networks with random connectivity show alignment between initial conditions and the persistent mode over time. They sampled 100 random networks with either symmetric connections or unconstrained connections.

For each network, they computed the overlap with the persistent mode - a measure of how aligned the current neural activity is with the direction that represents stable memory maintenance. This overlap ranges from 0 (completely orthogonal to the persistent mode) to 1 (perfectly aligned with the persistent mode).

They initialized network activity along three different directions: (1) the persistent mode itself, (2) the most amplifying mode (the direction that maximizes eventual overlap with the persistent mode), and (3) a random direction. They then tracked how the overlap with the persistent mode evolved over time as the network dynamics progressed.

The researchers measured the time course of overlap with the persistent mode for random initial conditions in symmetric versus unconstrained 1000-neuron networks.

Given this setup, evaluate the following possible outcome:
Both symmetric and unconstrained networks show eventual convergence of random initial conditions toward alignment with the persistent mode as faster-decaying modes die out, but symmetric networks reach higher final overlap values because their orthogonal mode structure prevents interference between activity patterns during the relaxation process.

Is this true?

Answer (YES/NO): NO